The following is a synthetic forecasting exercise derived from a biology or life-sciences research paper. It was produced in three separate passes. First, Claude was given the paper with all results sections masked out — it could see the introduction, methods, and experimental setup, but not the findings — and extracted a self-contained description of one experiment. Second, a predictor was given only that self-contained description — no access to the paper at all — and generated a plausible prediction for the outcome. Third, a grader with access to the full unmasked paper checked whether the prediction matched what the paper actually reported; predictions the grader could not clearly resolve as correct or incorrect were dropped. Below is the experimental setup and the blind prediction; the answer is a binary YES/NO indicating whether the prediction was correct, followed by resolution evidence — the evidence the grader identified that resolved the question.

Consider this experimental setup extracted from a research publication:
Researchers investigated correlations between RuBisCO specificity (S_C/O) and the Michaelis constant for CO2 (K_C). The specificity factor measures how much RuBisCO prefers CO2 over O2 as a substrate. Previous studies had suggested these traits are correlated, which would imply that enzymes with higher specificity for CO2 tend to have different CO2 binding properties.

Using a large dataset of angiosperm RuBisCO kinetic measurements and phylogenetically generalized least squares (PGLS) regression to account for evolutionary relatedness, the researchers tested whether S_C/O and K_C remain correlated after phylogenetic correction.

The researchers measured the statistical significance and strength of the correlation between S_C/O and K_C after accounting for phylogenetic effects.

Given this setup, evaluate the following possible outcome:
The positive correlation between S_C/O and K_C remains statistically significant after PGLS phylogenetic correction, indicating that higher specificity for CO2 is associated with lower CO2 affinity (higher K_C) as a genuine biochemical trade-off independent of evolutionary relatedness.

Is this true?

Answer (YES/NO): NO